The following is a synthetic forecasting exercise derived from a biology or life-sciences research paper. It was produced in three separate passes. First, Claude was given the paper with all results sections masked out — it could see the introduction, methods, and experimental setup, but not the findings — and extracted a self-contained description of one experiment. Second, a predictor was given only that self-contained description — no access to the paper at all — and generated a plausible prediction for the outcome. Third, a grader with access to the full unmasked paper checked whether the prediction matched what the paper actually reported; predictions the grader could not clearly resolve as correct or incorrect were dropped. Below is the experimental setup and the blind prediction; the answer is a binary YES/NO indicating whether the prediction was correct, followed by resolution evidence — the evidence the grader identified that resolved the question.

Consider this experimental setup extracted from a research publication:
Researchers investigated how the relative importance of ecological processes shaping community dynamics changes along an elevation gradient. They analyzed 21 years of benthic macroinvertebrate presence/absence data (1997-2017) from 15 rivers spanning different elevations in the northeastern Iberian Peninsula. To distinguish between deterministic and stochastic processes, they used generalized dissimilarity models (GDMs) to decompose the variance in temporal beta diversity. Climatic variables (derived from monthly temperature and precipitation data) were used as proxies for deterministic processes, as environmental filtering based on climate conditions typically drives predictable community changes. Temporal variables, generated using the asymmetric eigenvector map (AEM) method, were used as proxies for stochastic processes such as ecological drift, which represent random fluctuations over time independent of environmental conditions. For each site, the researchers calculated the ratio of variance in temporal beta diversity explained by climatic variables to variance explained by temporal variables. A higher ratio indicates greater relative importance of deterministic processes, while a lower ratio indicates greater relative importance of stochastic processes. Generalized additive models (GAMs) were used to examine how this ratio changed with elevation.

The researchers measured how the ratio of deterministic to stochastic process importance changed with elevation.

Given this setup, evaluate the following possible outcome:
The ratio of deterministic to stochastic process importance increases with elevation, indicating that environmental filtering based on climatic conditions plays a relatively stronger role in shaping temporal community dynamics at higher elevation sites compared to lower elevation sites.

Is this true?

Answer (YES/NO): NO